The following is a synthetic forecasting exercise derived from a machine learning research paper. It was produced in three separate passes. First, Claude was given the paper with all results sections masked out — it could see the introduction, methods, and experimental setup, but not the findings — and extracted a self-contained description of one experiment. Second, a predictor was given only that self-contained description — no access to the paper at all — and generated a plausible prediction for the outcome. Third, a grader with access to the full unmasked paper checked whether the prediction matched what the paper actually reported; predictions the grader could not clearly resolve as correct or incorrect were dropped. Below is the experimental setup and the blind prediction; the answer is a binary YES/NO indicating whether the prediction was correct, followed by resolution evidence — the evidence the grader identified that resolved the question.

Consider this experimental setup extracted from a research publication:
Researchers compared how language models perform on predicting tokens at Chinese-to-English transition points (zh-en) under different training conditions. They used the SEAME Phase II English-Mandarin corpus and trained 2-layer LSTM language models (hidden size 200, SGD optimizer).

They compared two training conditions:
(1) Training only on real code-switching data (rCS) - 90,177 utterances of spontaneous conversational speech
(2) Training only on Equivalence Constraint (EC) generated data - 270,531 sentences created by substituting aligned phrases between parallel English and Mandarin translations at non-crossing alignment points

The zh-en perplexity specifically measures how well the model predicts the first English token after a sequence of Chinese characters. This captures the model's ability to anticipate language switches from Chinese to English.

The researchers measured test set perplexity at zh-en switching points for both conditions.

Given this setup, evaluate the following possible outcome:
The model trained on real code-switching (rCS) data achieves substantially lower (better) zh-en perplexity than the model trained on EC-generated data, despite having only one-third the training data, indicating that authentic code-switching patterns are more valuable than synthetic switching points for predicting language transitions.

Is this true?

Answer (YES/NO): NO